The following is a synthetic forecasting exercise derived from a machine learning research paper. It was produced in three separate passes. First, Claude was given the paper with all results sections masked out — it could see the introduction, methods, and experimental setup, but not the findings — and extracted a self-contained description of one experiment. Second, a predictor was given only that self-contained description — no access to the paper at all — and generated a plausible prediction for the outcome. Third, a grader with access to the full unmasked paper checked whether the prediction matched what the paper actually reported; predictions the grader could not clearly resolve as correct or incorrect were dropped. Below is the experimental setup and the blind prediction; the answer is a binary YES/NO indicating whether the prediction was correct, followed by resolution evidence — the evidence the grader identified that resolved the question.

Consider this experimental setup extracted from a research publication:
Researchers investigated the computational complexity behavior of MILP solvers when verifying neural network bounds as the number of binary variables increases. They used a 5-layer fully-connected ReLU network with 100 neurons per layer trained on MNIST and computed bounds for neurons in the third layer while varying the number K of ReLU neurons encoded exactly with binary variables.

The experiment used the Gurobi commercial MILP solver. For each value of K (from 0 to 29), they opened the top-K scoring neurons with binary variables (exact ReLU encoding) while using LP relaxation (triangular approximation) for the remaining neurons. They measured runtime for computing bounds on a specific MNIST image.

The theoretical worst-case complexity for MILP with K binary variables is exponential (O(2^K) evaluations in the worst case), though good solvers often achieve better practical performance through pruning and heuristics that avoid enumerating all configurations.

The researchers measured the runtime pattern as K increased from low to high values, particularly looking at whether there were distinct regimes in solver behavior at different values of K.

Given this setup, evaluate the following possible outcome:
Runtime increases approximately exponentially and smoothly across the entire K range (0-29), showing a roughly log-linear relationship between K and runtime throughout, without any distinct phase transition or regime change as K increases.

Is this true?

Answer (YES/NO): NO